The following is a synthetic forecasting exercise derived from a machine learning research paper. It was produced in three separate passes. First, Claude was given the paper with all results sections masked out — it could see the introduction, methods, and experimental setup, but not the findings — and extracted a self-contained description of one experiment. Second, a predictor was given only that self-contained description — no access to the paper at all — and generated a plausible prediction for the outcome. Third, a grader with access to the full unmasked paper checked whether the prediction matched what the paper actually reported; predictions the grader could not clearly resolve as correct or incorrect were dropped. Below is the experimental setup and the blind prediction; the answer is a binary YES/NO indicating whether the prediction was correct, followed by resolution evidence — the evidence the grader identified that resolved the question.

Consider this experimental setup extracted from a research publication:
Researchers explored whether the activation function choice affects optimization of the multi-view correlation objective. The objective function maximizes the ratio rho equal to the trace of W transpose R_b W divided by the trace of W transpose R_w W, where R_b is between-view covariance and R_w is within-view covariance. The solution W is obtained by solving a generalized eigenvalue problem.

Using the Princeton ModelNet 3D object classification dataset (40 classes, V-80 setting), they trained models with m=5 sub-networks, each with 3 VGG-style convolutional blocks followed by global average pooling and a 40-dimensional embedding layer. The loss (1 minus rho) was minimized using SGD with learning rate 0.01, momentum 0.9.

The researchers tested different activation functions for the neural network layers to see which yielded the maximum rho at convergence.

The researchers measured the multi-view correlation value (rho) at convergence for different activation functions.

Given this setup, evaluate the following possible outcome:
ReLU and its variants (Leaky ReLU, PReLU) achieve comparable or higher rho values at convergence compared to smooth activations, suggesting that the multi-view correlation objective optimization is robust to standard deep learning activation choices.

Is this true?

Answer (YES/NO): NO